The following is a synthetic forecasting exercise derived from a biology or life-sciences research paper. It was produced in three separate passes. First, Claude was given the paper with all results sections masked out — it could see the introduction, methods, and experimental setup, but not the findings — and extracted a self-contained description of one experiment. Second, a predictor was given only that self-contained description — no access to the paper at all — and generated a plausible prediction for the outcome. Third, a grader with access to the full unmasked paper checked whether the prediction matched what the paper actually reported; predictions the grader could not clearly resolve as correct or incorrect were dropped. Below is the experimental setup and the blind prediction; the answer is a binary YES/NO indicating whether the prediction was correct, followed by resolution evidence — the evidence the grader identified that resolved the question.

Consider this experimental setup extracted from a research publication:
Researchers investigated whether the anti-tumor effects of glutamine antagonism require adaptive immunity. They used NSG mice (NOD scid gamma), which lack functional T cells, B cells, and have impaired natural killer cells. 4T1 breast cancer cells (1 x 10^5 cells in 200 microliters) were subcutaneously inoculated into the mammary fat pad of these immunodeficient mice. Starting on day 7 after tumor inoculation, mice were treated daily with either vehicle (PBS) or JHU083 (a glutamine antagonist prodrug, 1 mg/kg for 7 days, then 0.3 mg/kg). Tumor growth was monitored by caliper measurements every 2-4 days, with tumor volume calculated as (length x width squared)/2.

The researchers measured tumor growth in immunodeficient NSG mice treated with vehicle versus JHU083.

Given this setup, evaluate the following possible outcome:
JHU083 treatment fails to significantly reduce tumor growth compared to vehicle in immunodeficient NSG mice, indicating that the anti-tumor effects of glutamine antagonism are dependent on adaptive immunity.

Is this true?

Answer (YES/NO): NO